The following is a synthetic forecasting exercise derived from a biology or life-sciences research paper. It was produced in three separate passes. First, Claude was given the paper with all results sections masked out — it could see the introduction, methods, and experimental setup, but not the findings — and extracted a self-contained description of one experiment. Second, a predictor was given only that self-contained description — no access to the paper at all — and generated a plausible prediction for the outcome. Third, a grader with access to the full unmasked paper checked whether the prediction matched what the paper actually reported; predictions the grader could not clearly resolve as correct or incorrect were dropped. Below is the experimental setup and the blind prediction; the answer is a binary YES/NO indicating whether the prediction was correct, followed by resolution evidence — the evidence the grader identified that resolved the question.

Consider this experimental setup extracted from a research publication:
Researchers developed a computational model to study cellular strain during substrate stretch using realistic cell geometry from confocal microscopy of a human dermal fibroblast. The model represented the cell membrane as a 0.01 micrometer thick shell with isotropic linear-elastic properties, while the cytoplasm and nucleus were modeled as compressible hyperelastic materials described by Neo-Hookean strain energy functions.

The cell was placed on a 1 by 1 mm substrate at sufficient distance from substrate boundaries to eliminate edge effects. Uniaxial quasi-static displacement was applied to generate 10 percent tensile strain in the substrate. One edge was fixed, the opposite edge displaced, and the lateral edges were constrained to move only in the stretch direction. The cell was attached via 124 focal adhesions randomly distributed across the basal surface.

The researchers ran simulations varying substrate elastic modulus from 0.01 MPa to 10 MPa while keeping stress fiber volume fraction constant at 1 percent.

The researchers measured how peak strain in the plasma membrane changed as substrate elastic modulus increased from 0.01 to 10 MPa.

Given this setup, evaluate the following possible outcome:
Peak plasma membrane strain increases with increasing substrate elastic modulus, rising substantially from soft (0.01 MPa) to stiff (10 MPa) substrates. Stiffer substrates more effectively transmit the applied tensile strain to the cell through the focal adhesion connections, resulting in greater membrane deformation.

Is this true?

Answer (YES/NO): YES